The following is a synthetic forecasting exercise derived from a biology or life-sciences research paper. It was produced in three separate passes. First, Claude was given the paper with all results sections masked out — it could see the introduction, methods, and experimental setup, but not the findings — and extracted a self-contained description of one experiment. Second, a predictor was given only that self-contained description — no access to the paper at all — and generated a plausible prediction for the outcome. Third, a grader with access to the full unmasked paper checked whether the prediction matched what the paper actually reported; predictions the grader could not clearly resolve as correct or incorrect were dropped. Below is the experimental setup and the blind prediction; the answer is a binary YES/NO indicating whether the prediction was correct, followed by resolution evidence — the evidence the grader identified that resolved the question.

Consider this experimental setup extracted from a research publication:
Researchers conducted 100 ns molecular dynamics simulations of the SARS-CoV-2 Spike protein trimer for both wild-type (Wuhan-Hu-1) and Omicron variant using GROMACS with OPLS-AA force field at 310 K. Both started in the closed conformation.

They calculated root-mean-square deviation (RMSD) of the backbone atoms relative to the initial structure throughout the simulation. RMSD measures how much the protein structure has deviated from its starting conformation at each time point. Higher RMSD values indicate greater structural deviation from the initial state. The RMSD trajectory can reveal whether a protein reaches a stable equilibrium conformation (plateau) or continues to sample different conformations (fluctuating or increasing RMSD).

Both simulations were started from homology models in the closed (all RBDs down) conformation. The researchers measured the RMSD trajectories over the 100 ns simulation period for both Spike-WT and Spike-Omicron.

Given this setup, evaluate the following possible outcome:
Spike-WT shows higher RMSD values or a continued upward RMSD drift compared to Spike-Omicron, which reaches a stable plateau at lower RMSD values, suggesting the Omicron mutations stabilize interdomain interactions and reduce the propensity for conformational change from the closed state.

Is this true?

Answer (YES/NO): NO